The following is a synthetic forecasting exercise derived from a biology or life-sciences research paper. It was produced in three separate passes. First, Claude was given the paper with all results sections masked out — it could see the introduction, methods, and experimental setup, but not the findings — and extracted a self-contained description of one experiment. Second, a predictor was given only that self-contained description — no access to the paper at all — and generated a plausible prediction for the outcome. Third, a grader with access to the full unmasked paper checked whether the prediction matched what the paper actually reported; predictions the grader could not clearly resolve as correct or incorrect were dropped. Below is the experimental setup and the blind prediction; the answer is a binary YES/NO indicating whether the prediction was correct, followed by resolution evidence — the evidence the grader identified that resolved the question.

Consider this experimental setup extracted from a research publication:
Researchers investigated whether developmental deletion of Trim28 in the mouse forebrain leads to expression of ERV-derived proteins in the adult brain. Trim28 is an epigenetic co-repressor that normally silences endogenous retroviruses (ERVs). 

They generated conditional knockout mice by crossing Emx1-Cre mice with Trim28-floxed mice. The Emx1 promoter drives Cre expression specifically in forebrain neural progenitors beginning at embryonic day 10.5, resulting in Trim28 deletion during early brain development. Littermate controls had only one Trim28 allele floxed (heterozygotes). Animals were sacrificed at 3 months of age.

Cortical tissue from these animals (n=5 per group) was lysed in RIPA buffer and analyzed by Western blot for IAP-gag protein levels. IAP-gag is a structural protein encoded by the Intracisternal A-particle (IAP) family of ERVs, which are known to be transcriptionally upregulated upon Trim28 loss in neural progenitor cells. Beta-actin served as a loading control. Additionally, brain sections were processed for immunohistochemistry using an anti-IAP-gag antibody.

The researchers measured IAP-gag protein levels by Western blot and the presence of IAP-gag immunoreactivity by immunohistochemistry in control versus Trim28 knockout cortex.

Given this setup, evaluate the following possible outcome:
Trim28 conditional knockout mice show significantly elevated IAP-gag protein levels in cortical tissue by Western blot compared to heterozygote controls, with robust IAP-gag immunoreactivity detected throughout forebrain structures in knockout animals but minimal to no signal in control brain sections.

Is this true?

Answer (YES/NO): NO